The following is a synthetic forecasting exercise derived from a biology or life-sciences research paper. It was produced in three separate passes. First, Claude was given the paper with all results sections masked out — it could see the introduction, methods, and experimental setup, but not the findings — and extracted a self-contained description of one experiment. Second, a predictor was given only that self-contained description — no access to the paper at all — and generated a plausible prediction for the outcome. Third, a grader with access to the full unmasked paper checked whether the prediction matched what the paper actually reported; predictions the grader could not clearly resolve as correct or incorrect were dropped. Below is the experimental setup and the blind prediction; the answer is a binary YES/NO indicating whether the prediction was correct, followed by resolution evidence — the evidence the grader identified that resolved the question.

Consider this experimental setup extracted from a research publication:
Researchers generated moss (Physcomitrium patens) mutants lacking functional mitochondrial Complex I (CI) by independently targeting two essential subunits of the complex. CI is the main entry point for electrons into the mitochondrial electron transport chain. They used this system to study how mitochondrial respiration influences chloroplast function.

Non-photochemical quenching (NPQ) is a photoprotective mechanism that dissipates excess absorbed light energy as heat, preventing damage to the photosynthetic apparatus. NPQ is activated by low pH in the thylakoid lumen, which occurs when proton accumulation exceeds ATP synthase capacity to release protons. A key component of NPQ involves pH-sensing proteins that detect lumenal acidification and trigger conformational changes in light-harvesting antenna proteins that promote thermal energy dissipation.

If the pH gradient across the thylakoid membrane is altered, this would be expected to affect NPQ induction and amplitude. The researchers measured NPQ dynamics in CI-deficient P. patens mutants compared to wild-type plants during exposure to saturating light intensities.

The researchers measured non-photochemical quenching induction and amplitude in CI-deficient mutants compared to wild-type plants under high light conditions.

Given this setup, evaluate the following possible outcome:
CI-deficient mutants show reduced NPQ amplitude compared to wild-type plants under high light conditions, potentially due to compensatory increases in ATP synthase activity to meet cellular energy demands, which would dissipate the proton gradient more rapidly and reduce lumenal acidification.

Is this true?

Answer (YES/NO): NO